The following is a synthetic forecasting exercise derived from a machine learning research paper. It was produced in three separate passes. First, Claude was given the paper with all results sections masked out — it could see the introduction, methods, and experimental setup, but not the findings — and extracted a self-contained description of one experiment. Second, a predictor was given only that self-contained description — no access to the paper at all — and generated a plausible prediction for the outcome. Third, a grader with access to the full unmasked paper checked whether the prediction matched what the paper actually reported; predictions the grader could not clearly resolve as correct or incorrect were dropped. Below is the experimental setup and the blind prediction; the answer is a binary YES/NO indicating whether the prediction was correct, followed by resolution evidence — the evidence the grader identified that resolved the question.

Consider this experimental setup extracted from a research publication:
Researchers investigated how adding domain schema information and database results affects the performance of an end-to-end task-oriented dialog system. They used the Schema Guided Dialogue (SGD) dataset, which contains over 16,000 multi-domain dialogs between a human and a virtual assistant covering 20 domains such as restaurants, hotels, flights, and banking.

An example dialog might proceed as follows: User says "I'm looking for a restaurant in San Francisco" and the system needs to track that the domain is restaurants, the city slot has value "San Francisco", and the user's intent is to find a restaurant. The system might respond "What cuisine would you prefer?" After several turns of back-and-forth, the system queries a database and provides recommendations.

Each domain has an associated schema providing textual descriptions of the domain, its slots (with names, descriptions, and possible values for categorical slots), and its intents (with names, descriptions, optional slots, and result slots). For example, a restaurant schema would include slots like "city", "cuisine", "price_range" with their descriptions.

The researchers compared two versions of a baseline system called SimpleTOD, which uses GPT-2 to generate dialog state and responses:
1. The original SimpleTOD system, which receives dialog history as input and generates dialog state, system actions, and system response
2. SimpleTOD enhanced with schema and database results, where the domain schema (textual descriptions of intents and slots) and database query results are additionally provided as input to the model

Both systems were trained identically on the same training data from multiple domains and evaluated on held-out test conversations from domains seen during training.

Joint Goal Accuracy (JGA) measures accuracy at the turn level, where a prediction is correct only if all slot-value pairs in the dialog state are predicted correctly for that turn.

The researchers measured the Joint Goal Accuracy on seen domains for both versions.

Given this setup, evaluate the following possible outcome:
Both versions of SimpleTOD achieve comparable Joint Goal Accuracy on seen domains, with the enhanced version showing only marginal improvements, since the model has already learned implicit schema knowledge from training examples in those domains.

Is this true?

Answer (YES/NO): NO